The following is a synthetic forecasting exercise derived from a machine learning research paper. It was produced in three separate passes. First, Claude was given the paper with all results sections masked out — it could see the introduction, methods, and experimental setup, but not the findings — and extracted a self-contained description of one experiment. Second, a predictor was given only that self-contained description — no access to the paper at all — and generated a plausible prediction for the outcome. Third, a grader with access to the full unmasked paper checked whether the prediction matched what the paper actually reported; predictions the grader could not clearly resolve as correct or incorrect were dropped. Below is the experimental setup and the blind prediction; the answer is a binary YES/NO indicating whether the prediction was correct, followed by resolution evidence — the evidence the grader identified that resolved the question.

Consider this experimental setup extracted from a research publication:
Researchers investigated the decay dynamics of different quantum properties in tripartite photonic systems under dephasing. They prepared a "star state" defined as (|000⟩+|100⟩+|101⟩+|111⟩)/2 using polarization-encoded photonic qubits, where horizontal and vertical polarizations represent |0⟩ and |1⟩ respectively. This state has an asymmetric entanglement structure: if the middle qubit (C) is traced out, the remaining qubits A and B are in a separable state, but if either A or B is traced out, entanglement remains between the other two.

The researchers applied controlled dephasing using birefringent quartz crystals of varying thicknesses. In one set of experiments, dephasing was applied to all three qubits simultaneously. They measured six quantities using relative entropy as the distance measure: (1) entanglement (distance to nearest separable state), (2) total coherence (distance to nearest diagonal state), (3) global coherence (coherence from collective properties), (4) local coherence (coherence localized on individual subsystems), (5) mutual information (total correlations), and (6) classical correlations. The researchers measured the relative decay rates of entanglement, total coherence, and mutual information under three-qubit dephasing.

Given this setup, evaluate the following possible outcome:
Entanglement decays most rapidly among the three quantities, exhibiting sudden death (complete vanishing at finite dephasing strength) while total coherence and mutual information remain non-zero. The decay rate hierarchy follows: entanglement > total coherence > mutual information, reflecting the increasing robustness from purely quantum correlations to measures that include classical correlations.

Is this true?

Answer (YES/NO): NO